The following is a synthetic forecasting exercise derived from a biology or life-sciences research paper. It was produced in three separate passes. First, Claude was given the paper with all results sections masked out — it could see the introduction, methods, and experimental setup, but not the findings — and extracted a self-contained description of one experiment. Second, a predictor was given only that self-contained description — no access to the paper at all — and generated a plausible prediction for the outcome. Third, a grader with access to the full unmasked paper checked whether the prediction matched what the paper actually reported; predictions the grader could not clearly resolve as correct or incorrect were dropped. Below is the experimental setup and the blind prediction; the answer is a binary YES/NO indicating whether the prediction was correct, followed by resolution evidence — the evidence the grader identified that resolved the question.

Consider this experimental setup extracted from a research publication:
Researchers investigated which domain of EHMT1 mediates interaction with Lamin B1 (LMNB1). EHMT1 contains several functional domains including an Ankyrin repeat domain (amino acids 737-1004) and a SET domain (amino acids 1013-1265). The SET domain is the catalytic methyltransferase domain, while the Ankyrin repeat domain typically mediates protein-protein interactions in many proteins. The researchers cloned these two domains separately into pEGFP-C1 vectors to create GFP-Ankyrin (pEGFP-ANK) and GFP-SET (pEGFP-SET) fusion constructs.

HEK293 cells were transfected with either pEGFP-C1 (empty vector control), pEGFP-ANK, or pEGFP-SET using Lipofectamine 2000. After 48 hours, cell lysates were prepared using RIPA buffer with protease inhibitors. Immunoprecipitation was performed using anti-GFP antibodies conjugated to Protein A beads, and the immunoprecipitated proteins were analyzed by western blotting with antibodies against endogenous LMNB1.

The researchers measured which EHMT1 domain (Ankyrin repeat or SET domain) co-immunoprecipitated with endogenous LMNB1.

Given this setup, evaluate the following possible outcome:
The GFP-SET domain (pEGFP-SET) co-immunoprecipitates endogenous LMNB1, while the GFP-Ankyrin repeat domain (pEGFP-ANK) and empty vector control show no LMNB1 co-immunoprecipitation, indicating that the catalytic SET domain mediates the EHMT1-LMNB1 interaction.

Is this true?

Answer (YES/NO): YES